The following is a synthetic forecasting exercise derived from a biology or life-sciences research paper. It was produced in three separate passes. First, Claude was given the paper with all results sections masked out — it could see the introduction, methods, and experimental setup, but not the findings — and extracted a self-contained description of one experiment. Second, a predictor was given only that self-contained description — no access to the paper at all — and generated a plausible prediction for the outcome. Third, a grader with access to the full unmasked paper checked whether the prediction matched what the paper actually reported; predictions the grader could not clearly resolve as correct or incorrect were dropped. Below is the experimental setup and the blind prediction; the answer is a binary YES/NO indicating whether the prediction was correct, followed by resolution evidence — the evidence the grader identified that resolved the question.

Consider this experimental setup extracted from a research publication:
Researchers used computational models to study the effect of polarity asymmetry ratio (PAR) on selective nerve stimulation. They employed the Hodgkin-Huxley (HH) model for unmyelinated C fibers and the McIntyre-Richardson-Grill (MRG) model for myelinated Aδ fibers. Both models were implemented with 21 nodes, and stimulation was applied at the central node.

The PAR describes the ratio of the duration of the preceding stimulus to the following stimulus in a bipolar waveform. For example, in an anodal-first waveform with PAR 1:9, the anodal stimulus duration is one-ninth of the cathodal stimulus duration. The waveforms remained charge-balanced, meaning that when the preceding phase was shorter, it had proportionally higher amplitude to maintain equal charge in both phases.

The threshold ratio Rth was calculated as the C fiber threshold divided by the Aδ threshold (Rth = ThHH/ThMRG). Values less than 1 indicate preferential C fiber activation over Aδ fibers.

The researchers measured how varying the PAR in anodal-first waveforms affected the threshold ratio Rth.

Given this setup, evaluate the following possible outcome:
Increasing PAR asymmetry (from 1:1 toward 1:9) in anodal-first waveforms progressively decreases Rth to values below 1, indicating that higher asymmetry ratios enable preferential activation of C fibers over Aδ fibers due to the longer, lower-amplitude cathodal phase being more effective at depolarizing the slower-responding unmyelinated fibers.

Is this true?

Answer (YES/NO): NO